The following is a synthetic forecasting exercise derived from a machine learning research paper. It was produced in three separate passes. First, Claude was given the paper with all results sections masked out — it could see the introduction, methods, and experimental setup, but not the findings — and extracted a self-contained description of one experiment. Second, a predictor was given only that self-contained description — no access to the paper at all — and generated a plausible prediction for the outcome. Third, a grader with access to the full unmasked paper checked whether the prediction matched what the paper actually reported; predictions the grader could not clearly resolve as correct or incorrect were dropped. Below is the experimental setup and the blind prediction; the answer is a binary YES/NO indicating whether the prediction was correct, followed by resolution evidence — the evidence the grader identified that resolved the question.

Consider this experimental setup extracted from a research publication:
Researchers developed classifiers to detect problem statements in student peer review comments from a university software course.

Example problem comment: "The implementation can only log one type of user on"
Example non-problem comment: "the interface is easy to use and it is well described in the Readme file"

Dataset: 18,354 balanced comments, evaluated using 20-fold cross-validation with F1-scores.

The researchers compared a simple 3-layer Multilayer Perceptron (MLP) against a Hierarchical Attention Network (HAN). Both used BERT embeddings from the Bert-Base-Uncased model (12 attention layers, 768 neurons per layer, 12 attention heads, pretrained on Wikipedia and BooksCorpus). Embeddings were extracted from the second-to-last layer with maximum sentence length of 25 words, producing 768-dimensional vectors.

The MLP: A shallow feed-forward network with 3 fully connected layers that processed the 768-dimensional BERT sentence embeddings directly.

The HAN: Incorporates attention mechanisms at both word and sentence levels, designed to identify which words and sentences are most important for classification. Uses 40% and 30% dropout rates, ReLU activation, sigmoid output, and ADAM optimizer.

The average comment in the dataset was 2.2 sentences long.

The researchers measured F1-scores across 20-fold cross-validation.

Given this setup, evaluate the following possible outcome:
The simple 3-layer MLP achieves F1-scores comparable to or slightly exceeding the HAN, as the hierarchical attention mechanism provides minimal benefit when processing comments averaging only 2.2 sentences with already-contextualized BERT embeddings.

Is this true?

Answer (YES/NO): NO